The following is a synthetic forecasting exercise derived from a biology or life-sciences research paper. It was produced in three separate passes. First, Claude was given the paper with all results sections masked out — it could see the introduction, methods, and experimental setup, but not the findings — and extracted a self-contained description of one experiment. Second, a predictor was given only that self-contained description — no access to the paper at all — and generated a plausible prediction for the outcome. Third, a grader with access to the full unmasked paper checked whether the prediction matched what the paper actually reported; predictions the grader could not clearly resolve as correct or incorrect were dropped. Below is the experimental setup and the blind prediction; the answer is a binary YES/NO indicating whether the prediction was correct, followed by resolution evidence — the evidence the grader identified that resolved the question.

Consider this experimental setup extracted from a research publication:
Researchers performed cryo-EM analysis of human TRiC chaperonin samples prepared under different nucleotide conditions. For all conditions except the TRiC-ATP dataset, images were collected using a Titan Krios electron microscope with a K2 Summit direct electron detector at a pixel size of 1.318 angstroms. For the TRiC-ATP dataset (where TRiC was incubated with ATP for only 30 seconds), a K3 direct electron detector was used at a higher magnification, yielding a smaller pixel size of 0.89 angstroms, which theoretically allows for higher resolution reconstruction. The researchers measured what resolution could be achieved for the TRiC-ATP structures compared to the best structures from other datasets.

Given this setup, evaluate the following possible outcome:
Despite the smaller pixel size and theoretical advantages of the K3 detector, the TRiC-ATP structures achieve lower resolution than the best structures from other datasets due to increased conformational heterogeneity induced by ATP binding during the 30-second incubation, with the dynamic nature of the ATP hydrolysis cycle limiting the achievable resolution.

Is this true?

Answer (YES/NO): YES